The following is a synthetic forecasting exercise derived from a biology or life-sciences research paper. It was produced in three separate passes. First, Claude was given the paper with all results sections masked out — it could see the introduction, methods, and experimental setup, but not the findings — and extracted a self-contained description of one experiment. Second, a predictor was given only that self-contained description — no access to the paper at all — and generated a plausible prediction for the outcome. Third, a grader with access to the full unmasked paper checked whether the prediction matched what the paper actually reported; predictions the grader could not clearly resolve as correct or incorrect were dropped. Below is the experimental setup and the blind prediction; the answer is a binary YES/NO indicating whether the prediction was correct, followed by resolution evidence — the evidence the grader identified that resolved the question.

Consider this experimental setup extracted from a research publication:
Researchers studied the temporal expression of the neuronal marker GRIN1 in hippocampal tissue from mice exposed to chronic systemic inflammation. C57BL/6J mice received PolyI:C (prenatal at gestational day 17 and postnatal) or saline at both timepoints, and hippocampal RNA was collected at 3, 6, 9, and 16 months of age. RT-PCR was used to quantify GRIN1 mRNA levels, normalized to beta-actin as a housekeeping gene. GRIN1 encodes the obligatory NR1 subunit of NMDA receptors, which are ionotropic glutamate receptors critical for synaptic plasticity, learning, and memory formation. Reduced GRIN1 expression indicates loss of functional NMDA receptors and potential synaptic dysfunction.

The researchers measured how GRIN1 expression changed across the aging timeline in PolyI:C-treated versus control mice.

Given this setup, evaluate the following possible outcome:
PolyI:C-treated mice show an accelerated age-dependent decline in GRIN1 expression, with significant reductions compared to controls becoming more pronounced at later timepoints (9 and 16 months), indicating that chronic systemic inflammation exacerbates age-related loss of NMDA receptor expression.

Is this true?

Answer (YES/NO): NO